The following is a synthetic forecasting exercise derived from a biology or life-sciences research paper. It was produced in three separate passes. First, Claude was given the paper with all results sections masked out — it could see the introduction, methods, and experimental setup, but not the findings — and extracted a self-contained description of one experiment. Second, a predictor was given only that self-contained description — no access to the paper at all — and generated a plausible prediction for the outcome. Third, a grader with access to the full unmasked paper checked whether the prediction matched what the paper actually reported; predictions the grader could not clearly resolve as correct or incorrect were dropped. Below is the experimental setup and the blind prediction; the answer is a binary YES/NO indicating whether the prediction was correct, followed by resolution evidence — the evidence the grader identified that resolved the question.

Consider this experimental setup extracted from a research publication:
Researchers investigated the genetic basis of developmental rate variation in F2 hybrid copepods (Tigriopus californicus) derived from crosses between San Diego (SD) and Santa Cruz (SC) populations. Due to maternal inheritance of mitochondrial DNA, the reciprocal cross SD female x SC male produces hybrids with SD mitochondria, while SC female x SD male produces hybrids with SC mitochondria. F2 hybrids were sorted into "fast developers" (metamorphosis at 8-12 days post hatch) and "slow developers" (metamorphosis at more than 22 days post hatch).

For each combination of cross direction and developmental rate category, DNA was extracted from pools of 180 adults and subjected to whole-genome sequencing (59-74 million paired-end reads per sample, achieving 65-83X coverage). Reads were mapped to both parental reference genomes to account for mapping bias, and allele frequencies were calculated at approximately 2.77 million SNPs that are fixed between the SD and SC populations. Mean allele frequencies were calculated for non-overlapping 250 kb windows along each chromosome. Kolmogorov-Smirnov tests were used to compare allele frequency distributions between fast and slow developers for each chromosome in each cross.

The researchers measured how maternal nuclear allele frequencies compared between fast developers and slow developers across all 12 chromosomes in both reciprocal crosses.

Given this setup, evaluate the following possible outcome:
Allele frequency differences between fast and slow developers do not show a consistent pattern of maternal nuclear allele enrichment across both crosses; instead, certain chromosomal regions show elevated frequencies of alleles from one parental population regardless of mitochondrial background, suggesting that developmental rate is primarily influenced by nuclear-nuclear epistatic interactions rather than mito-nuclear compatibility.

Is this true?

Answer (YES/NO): NO